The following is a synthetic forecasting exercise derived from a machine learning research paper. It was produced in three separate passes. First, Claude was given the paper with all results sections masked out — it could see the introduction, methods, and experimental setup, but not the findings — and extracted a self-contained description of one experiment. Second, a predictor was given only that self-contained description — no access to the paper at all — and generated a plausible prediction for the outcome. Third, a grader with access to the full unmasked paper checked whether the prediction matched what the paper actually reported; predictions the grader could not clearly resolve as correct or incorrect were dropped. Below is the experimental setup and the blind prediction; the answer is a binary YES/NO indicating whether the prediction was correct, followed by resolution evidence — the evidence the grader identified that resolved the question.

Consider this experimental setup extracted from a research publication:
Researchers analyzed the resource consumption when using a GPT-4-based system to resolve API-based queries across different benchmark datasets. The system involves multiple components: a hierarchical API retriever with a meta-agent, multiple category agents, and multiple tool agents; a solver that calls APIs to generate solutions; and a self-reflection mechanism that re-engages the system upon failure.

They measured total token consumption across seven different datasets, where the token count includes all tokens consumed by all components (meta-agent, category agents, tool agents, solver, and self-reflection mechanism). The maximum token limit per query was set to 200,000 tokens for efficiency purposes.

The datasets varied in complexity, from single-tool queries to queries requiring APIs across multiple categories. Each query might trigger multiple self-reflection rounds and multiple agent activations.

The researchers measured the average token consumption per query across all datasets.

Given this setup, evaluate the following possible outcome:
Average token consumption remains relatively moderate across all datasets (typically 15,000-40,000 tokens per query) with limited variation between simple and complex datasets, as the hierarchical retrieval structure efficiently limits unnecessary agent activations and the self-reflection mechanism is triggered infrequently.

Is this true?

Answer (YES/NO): NO